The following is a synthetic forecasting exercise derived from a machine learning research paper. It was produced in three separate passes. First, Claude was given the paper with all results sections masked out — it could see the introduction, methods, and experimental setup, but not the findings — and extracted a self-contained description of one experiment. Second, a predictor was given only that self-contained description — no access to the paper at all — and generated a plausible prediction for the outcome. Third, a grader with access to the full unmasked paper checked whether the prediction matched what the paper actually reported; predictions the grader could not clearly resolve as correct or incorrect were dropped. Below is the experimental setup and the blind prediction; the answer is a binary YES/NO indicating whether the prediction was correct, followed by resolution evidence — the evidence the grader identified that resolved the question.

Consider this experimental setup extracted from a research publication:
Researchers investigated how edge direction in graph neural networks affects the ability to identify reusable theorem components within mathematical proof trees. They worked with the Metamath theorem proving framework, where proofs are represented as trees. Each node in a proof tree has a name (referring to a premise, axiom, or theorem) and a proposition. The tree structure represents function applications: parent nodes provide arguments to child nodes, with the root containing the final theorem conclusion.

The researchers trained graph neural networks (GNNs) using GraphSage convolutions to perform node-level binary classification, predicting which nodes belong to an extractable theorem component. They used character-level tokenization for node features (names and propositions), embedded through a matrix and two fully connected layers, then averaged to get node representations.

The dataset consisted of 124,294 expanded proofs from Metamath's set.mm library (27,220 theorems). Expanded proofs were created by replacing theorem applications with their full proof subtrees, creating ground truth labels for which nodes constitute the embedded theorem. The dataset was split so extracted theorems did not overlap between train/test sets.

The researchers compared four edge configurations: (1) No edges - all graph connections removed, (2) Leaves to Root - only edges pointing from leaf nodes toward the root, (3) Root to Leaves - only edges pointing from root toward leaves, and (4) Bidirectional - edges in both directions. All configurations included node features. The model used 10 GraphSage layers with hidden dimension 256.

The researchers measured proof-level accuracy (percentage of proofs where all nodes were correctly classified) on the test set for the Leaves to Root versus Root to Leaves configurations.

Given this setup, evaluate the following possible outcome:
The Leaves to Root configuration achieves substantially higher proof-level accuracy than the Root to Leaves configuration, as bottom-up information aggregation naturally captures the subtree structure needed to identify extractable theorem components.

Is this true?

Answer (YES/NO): NO